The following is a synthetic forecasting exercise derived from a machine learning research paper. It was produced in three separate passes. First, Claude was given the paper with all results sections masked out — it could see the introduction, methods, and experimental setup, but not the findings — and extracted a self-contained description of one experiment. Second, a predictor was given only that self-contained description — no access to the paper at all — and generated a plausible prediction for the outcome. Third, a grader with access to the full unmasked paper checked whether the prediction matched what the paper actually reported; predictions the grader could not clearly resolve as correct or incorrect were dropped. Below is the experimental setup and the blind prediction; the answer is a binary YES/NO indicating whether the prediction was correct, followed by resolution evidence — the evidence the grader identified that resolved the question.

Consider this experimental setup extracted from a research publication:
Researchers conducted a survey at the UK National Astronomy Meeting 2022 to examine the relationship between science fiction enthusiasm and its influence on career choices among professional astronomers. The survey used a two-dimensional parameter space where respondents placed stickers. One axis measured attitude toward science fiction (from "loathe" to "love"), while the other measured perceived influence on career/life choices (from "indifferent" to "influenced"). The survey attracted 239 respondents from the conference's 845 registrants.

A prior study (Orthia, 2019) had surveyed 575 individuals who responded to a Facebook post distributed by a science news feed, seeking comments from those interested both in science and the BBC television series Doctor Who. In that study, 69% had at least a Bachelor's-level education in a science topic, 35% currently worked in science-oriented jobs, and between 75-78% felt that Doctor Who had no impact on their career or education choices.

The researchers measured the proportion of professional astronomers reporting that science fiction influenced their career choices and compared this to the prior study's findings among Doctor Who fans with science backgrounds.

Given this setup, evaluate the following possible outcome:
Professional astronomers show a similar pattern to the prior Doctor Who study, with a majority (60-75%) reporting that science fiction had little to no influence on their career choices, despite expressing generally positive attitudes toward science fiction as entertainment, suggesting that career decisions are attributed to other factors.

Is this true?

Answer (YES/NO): NO